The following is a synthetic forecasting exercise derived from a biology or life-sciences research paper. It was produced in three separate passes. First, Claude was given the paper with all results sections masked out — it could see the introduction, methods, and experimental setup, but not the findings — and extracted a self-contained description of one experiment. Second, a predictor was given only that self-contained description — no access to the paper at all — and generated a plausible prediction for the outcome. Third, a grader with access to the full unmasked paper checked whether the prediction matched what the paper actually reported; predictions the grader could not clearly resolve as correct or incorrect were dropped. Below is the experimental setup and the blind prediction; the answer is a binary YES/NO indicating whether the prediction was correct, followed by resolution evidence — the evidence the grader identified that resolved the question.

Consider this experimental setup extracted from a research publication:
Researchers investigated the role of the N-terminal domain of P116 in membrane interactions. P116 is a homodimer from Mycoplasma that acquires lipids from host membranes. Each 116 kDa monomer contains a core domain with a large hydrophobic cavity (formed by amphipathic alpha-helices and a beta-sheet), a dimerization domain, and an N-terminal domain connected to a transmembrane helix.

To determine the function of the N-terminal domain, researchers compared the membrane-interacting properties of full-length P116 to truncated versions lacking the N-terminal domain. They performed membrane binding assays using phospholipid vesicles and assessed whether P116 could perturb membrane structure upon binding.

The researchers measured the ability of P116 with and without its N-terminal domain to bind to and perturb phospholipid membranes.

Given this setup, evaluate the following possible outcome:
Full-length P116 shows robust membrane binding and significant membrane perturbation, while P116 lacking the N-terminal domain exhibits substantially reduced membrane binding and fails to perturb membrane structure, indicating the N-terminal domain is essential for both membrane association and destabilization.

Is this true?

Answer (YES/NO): YES